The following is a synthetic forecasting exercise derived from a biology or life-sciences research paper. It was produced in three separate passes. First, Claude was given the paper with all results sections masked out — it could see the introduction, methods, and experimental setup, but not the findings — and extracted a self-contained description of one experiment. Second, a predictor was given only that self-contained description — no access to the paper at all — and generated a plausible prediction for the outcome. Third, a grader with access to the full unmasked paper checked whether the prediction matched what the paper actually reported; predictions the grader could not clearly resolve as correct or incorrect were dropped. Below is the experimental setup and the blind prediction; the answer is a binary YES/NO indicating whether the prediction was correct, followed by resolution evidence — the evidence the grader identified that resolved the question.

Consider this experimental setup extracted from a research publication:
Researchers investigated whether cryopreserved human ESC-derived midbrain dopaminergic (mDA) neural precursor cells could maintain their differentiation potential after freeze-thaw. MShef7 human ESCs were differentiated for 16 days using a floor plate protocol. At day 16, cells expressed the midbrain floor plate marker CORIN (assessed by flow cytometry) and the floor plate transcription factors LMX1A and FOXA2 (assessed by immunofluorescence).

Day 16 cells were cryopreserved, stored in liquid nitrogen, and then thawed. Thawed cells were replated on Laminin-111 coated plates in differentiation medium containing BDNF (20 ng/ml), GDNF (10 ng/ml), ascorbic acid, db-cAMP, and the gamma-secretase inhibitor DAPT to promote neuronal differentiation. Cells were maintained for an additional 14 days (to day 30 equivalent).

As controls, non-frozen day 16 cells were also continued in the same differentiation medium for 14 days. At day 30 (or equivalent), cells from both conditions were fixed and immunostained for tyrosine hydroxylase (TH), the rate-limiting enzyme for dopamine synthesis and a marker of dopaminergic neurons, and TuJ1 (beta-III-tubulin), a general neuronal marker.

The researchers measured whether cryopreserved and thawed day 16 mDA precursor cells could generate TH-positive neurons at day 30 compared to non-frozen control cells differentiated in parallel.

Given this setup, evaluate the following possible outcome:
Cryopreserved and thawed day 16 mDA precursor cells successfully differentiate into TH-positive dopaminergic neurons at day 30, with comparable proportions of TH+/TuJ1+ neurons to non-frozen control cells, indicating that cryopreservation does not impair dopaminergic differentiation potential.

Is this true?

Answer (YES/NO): YES